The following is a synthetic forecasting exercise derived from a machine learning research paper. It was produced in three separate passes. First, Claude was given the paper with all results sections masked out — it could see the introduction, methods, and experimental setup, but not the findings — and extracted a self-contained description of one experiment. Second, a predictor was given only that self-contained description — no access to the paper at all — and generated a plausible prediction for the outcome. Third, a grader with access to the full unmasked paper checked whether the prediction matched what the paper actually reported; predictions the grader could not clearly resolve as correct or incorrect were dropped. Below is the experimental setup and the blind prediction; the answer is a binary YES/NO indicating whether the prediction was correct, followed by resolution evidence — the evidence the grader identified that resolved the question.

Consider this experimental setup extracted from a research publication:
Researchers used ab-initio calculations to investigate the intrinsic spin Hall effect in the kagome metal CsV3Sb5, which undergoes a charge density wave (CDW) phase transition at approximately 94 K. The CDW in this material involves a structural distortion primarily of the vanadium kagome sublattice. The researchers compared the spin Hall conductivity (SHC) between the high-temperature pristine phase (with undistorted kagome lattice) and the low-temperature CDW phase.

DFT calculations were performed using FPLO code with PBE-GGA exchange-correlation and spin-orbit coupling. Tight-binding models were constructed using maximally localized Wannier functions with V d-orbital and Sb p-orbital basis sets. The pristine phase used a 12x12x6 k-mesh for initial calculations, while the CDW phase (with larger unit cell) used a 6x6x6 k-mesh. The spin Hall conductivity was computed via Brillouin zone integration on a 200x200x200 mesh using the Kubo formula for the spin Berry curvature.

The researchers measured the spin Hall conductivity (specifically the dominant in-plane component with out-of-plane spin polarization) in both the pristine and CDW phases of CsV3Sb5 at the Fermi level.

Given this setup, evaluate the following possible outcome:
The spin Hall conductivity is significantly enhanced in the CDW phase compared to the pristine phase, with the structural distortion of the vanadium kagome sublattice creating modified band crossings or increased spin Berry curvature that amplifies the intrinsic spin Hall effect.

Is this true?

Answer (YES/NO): NO